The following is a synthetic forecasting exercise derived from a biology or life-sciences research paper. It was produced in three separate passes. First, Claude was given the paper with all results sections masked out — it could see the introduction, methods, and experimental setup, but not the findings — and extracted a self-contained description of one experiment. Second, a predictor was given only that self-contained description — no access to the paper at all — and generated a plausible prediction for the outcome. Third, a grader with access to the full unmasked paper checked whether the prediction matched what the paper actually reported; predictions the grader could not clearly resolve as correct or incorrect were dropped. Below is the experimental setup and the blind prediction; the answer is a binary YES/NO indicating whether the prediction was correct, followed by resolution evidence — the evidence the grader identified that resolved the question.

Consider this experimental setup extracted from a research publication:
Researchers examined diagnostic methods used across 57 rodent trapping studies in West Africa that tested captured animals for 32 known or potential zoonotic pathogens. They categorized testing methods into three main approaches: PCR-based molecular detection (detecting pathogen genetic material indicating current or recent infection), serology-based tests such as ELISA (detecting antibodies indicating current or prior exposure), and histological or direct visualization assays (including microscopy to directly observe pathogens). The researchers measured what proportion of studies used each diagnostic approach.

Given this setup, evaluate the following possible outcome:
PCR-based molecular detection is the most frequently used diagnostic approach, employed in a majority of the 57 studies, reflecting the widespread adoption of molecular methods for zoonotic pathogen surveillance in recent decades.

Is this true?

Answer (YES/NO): YES